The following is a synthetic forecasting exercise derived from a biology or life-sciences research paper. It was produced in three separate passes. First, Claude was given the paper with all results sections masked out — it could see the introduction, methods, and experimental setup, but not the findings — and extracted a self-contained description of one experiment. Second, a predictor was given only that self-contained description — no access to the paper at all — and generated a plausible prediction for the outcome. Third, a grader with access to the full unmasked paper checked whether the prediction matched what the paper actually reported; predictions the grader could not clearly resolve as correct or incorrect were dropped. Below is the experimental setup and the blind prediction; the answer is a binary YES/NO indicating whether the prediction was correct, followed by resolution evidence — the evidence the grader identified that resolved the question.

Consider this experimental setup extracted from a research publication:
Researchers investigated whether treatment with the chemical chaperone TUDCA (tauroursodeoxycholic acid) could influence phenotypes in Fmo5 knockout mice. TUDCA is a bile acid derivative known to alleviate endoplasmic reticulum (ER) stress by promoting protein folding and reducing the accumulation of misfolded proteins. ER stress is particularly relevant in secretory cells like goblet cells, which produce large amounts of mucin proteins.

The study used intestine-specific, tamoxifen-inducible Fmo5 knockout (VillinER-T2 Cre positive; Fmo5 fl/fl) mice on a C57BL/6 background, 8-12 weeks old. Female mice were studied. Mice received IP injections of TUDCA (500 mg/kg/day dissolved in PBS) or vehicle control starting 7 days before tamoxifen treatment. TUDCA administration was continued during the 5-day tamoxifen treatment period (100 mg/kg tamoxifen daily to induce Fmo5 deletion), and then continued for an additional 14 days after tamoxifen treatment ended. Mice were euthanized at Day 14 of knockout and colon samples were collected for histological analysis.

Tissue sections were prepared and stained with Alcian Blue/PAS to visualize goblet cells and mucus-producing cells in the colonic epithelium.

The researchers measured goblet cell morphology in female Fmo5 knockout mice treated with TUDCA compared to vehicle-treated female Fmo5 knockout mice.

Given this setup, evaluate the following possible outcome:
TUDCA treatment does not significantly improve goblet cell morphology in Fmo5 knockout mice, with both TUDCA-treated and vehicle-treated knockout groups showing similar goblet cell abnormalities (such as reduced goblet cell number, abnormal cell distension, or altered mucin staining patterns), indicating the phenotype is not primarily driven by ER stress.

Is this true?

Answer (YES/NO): NO